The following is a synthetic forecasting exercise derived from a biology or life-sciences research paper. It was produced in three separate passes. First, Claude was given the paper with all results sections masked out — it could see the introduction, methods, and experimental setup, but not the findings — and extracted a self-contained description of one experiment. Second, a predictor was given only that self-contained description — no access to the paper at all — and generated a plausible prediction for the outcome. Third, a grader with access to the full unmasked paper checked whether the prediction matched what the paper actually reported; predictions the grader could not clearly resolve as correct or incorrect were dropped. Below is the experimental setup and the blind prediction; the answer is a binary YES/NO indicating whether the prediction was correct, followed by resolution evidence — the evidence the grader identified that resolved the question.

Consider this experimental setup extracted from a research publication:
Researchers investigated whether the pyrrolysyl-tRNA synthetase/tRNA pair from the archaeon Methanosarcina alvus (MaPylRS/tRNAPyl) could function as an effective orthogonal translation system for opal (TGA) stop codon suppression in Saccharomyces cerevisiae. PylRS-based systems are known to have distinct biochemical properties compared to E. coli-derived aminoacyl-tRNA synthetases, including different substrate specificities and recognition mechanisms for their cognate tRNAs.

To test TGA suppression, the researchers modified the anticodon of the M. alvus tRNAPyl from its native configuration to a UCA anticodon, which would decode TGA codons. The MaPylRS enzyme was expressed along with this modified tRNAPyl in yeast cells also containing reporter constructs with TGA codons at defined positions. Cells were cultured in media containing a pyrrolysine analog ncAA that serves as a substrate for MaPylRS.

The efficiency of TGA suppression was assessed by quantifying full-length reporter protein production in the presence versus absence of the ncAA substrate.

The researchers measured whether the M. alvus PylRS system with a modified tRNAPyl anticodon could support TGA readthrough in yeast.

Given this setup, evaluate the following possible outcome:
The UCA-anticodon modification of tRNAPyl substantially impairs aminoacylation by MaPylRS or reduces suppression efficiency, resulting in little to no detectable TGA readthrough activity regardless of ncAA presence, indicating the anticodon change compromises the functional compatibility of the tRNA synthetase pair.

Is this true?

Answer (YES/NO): NO